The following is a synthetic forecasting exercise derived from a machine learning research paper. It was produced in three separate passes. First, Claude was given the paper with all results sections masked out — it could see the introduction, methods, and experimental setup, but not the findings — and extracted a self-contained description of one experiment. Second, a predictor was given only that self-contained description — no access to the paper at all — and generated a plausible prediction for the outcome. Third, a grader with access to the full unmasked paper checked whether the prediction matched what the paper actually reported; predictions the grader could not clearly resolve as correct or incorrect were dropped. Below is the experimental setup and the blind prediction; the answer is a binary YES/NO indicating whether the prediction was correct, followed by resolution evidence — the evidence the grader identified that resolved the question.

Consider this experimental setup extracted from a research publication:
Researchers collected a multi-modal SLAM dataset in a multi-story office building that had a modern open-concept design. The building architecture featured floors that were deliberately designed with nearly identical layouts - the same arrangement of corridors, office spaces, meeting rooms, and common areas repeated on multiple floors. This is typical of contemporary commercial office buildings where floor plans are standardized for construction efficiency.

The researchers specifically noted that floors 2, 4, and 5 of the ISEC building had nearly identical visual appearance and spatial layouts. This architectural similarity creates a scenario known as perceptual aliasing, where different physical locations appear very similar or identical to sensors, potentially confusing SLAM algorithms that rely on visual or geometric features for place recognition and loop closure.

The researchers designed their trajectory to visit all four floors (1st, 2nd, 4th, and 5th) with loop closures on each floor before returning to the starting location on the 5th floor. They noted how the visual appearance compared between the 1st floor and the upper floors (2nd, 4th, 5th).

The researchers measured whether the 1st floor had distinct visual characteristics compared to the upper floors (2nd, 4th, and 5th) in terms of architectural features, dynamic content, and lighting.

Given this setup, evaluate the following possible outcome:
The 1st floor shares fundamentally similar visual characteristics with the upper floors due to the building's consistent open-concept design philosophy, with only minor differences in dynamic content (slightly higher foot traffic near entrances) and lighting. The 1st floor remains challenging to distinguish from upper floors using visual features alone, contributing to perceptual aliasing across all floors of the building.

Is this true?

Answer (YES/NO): NO